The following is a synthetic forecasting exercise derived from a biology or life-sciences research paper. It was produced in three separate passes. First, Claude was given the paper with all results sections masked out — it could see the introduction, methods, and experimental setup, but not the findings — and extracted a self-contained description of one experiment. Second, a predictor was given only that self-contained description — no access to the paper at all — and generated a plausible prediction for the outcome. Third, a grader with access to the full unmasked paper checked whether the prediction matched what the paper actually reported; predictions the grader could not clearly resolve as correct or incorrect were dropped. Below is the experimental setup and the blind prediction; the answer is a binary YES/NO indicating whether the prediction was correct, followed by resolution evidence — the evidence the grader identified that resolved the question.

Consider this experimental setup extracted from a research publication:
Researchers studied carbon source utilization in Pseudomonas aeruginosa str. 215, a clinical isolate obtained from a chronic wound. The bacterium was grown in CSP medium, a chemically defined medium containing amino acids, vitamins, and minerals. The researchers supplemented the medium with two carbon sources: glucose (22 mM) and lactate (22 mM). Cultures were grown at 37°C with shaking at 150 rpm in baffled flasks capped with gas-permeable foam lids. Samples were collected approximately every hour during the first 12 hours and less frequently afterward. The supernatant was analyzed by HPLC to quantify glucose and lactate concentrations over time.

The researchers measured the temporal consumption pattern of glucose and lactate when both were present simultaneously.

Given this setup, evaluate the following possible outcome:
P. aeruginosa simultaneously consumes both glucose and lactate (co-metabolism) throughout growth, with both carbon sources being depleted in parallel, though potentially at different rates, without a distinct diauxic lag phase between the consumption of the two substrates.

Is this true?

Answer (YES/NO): NO